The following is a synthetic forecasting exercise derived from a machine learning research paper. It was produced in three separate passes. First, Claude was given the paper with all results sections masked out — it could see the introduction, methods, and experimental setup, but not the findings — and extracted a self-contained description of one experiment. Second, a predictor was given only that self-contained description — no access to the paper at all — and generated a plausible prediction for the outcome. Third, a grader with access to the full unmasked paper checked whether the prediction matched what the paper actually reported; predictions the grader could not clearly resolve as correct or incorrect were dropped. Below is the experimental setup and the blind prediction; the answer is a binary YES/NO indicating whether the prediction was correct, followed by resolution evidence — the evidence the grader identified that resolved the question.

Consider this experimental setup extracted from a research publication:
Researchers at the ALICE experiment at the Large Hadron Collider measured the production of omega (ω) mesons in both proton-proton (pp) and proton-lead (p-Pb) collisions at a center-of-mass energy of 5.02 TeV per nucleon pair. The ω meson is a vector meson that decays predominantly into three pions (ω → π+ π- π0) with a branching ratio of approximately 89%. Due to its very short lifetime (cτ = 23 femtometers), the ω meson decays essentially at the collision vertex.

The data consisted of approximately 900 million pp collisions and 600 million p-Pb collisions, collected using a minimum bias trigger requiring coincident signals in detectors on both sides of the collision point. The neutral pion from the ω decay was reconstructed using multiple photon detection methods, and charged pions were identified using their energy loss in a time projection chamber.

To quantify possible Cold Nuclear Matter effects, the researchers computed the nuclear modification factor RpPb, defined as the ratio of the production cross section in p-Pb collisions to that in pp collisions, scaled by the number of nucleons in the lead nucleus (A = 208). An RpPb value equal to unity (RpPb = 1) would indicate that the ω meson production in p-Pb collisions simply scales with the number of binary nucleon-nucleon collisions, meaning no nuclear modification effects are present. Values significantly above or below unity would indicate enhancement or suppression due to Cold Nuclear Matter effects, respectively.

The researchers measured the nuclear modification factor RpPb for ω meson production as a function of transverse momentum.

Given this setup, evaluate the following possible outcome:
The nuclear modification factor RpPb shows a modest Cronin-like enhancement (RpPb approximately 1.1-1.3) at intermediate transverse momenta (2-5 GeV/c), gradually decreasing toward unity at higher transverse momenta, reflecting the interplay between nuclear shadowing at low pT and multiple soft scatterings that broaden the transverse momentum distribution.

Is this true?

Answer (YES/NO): NO